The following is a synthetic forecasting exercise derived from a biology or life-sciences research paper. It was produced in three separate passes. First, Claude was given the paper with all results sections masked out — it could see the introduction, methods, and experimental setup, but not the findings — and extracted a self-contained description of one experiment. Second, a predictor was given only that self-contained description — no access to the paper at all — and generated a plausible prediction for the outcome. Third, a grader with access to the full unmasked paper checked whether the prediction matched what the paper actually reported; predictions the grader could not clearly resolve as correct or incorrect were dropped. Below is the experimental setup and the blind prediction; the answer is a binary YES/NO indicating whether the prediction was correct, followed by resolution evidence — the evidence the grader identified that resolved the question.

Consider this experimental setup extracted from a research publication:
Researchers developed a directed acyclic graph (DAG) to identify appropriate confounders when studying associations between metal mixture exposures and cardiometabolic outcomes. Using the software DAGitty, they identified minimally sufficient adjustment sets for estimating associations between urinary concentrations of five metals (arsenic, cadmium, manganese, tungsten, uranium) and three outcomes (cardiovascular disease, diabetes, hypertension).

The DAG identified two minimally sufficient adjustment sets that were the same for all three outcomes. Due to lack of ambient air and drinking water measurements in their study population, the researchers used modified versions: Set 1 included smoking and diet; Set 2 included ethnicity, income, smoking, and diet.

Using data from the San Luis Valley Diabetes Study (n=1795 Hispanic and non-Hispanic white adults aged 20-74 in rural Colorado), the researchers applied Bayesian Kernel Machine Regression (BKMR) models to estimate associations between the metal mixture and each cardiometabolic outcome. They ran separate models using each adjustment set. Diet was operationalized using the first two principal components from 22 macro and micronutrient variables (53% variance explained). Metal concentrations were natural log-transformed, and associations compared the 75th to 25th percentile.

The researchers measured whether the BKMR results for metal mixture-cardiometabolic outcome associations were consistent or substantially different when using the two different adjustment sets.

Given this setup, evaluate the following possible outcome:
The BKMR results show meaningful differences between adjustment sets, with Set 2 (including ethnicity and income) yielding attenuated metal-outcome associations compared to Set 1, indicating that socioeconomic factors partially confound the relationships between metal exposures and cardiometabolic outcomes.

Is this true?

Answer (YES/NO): NO